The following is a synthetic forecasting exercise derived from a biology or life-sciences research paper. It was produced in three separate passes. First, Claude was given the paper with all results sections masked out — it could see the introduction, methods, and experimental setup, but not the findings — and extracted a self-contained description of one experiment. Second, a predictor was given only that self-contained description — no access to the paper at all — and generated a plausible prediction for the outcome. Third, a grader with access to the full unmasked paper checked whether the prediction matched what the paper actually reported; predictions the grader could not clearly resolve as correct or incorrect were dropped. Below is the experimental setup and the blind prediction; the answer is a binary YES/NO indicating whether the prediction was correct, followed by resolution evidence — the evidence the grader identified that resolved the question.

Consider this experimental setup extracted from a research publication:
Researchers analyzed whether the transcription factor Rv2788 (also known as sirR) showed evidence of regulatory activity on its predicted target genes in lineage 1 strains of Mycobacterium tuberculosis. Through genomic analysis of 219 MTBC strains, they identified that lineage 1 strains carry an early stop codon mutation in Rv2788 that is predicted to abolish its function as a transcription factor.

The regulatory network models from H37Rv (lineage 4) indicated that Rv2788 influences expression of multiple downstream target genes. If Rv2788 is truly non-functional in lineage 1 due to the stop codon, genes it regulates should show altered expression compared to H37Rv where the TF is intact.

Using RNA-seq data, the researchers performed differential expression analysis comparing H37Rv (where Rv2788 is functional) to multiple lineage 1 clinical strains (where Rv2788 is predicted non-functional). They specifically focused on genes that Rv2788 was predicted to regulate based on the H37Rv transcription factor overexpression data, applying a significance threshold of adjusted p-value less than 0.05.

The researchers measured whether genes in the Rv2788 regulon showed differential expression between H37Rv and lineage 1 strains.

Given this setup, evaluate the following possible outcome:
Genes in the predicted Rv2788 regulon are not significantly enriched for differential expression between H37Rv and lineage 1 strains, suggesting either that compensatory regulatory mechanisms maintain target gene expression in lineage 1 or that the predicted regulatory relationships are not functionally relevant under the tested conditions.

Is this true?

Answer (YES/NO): NO